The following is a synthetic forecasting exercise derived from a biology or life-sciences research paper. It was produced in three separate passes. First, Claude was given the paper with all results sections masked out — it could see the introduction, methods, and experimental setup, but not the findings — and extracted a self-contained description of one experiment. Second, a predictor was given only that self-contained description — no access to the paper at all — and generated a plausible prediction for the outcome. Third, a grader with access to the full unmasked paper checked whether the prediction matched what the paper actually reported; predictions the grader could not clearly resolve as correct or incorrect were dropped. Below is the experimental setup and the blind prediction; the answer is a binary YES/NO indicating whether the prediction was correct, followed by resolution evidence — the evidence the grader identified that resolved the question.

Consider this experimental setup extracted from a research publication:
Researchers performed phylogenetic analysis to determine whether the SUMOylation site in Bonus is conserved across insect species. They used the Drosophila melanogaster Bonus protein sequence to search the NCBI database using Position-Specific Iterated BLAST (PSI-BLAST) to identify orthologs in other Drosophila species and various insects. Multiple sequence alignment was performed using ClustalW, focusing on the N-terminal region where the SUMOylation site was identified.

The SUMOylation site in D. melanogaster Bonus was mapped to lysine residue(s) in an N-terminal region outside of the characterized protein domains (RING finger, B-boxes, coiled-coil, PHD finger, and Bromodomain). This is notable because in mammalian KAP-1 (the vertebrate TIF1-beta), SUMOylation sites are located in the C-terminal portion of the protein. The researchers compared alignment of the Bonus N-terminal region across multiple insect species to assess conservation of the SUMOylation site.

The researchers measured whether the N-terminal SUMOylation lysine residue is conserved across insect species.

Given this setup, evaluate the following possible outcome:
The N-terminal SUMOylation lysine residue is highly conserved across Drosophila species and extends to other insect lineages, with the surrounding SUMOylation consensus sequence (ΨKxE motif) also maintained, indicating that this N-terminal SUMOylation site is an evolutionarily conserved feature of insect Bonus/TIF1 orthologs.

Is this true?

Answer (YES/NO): YES